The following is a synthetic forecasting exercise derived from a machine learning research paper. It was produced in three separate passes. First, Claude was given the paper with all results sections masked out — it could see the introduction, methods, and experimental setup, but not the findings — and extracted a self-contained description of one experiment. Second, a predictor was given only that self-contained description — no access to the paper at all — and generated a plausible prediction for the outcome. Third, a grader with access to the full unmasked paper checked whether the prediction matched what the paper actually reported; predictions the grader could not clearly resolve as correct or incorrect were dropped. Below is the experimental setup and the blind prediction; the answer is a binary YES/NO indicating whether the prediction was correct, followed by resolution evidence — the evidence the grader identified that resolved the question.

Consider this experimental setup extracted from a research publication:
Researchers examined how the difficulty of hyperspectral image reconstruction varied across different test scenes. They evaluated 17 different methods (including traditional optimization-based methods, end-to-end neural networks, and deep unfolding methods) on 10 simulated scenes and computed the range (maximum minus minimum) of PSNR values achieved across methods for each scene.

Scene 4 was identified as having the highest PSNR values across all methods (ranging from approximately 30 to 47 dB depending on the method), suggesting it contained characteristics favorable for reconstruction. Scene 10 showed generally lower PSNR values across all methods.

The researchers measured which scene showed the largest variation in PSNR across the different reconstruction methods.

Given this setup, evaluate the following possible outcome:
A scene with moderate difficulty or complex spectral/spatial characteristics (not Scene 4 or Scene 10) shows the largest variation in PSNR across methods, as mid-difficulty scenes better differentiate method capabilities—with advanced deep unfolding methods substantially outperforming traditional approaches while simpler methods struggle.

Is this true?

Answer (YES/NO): YES